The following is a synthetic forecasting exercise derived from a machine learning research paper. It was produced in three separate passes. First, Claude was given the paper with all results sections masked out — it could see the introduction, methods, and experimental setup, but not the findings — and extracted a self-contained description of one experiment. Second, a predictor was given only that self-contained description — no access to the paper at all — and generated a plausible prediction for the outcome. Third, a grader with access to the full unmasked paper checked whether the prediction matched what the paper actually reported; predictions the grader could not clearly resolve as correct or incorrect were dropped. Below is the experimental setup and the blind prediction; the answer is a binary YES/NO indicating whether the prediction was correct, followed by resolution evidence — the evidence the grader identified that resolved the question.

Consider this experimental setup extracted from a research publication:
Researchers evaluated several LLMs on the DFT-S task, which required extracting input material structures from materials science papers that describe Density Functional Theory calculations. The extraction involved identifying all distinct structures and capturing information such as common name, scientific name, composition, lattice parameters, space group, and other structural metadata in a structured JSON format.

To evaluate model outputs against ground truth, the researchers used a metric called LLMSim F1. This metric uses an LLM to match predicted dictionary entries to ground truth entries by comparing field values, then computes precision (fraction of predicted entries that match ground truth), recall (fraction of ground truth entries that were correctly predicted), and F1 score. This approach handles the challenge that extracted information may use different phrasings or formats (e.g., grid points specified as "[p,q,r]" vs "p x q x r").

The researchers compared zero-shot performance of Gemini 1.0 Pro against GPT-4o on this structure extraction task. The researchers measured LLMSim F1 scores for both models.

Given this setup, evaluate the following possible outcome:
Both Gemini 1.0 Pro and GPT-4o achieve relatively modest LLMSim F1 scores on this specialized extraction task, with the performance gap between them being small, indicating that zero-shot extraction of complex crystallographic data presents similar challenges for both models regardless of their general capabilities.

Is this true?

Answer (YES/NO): NO